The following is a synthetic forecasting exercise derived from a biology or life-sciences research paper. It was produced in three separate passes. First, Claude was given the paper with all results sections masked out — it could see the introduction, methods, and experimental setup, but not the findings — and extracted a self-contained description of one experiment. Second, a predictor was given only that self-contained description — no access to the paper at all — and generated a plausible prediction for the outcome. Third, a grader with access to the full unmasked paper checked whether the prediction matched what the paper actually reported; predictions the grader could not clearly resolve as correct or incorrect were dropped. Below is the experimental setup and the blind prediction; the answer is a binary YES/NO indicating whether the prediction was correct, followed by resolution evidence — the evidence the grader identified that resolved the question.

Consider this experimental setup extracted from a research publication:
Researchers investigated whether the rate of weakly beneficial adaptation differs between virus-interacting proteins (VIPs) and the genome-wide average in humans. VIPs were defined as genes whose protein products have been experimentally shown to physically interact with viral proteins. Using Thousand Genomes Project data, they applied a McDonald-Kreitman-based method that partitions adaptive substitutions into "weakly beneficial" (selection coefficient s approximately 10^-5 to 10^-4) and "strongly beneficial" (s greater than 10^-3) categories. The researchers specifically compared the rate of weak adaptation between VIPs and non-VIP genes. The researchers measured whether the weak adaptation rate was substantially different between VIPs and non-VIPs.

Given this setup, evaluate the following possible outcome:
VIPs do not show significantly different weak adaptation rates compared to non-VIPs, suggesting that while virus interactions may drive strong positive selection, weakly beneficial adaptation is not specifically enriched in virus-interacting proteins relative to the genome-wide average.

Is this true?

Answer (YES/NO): YES